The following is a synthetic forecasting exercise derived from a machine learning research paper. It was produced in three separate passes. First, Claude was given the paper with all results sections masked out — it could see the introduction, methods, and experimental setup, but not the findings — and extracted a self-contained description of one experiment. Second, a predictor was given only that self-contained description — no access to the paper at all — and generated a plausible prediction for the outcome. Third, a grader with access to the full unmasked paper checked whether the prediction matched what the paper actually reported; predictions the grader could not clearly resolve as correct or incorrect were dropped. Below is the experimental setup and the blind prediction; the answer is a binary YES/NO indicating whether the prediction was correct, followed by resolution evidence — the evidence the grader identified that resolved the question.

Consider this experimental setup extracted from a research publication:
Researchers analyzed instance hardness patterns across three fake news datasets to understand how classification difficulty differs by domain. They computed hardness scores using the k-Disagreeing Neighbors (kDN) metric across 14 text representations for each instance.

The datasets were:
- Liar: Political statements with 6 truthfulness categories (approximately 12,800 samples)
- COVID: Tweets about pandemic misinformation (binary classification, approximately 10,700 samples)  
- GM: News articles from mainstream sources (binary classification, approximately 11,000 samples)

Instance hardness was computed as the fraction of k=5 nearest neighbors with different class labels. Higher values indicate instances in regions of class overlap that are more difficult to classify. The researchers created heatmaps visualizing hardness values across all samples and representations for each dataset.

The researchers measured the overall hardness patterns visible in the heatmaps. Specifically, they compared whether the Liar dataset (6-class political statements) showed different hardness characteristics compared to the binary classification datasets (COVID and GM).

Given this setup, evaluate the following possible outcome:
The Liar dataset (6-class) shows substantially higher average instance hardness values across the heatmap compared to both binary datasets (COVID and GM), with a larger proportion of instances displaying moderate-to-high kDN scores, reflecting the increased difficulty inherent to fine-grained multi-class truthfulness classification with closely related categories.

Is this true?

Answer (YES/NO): YES